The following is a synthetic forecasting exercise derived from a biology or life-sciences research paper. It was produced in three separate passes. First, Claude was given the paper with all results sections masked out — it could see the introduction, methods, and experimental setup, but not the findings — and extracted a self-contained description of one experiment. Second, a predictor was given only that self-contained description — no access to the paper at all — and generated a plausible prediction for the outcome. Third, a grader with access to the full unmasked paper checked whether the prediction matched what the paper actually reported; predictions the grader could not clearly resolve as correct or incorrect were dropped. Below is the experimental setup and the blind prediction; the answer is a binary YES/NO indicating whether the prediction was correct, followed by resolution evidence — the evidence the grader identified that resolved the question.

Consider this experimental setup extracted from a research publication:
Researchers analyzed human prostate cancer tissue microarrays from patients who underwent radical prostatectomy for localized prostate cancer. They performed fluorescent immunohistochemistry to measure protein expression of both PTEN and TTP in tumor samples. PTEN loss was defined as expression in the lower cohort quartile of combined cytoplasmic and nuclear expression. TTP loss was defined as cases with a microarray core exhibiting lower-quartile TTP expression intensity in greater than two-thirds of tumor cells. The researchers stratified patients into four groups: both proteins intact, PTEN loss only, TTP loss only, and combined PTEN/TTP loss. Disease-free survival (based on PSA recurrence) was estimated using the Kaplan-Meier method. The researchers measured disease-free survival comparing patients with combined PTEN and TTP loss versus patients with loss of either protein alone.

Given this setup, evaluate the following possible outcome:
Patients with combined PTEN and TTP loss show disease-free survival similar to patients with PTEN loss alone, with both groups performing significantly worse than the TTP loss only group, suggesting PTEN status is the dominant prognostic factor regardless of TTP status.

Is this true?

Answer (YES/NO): NO